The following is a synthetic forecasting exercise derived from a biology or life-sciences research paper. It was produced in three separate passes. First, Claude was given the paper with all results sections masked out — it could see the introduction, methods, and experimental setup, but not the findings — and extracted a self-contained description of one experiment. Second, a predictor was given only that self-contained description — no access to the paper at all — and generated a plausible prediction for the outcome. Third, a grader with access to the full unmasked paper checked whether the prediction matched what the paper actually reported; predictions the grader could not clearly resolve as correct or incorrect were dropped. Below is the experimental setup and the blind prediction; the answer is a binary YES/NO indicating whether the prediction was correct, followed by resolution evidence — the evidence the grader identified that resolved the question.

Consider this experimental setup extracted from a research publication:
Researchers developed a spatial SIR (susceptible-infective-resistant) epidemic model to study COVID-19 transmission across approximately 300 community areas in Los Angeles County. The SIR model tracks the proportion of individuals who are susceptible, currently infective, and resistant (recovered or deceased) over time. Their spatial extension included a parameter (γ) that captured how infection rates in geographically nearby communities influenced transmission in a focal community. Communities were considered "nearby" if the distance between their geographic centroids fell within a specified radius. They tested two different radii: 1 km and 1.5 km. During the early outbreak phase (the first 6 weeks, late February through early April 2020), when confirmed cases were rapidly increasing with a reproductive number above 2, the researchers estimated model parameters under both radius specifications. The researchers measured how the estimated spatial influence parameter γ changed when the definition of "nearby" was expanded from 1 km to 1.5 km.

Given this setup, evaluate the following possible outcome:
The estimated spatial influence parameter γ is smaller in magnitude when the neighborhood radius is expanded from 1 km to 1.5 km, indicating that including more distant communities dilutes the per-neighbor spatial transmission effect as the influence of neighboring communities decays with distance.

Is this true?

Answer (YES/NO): YES